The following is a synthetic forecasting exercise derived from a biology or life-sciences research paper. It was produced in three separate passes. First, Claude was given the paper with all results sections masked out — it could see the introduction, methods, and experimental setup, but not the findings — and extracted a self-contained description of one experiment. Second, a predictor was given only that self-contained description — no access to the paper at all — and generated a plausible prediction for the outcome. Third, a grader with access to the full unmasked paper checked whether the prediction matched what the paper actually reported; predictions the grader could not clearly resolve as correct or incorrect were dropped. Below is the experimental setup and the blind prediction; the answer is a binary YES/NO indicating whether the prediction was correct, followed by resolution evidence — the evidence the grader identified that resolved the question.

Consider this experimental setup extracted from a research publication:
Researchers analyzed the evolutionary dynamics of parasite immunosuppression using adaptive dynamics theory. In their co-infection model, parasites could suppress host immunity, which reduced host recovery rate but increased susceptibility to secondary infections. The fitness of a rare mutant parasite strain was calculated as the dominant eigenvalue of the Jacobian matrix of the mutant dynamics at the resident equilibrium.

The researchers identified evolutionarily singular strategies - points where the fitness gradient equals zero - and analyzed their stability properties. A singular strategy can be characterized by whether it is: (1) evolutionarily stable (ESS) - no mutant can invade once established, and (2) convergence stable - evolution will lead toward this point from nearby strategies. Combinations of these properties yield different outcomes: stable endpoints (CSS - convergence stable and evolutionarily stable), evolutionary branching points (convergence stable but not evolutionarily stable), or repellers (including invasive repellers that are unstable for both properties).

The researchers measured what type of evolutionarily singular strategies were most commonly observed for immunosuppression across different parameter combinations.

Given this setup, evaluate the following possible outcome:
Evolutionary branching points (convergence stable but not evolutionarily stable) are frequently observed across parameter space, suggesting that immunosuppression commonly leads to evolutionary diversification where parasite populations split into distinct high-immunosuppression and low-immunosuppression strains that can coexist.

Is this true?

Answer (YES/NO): NO